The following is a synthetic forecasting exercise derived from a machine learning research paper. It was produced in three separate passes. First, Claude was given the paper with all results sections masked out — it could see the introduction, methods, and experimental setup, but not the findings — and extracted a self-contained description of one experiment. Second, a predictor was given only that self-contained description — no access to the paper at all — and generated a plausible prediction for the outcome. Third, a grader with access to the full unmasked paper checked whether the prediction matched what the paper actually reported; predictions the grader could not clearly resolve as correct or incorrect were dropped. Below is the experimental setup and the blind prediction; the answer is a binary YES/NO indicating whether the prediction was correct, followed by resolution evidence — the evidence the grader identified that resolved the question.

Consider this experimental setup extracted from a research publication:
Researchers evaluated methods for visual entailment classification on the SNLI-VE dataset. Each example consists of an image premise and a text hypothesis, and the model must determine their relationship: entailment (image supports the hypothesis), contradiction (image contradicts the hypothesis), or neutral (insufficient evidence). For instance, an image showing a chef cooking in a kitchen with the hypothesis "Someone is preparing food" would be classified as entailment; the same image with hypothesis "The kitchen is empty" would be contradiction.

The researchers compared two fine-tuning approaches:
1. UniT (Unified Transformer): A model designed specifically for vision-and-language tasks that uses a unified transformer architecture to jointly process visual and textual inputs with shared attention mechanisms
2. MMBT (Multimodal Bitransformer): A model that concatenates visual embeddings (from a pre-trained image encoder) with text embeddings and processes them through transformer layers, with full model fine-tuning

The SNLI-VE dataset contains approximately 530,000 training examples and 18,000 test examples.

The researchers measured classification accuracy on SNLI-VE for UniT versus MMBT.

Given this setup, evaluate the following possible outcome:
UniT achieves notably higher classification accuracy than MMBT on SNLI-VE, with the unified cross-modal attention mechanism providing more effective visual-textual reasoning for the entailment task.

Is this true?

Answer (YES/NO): NO